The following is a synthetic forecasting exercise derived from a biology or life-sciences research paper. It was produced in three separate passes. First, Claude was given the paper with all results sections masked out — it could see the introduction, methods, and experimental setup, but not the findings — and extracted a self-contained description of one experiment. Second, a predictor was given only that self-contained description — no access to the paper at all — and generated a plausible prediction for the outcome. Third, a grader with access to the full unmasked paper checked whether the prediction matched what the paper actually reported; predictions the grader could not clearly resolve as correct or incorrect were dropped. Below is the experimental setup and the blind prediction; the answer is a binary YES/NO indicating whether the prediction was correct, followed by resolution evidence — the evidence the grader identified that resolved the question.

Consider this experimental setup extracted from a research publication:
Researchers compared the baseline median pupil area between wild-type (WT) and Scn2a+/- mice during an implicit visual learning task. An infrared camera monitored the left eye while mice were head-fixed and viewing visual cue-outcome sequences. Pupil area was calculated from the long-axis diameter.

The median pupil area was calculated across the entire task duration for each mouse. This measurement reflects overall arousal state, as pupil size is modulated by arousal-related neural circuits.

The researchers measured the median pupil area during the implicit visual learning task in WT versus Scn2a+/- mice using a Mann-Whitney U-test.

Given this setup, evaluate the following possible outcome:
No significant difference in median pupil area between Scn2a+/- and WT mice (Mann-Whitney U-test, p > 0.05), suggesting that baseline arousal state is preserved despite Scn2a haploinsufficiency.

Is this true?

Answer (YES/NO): NO